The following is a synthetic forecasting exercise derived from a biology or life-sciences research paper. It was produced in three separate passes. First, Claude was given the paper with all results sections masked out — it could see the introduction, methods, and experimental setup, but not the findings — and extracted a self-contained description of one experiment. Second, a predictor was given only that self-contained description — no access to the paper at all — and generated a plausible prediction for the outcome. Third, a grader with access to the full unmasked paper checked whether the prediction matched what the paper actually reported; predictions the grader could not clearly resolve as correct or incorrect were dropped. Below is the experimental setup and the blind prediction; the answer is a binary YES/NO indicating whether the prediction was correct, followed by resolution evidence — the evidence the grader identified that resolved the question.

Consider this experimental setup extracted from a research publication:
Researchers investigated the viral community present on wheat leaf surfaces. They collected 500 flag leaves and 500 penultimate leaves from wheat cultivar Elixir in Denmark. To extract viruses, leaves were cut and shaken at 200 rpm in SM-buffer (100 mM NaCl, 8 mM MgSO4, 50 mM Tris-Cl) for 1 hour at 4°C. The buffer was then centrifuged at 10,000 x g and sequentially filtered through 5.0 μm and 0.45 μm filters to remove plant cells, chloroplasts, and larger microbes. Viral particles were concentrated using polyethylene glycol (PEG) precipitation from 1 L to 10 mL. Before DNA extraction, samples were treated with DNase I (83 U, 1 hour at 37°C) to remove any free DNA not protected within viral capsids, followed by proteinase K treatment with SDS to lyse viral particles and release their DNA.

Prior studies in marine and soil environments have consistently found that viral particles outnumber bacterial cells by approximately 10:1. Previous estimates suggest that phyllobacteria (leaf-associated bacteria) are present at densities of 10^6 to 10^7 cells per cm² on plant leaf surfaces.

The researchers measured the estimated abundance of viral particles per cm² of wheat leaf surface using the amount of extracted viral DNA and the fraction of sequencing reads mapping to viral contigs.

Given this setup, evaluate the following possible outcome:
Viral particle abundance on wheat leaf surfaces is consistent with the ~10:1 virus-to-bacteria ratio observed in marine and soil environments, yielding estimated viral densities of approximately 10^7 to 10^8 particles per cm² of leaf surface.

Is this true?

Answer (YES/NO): YES